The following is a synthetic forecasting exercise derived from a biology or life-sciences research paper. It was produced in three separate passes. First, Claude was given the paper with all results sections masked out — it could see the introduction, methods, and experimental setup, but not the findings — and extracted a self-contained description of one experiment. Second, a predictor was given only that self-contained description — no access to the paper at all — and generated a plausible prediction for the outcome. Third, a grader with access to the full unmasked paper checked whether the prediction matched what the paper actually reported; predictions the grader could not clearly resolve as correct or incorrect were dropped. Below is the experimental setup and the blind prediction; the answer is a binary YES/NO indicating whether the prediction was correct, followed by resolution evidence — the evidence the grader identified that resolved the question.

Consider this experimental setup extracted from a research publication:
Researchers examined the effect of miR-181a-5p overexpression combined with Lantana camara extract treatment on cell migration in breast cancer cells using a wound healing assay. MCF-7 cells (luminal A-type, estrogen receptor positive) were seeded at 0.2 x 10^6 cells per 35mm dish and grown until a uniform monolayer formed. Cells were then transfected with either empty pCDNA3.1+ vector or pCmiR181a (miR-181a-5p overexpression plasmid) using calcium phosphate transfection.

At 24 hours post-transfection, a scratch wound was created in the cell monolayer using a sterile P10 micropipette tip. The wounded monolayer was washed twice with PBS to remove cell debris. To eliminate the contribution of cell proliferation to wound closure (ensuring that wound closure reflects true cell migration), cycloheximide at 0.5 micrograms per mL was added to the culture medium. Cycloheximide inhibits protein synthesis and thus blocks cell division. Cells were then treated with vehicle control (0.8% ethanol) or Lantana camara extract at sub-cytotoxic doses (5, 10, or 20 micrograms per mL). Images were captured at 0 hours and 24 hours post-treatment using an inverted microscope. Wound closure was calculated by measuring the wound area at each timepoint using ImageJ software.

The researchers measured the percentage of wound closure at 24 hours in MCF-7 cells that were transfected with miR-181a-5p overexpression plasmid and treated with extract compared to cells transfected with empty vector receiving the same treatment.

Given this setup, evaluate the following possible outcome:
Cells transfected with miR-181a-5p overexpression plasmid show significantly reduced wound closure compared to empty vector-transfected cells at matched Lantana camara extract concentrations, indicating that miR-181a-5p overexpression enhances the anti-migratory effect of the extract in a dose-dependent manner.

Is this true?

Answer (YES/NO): NO